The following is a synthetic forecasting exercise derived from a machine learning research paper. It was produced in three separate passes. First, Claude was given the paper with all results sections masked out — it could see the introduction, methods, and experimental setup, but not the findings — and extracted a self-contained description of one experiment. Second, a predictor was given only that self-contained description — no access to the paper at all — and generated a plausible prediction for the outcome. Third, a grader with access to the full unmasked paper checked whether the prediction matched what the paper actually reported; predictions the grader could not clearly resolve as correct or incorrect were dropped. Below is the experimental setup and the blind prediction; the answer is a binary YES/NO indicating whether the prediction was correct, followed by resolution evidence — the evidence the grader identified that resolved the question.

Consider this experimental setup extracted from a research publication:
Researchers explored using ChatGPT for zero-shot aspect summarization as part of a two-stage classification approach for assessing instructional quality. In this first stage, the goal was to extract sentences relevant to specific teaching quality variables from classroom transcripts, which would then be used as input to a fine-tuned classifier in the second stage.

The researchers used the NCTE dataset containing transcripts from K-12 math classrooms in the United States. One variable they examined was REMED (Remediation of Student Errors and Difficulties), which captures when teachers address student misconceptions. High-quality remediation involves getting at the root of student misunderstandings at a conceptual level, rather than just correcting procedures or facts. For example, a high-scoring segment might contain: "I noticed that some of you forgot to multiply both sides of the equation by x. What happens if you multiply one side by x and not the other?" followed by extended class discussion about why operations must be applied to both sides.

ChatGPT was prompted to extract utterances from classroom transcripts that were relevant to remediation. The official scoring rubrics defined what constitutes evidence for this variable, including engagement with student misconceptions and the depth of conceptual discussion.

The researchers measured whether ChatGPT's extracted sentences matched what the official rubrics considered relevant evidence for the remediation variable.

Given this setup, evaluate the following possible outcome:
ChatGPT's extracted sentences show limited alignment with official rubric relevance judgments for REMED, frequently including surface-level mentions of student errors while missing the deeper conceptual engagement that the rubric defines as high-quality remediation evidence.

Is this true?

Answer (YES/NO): YES